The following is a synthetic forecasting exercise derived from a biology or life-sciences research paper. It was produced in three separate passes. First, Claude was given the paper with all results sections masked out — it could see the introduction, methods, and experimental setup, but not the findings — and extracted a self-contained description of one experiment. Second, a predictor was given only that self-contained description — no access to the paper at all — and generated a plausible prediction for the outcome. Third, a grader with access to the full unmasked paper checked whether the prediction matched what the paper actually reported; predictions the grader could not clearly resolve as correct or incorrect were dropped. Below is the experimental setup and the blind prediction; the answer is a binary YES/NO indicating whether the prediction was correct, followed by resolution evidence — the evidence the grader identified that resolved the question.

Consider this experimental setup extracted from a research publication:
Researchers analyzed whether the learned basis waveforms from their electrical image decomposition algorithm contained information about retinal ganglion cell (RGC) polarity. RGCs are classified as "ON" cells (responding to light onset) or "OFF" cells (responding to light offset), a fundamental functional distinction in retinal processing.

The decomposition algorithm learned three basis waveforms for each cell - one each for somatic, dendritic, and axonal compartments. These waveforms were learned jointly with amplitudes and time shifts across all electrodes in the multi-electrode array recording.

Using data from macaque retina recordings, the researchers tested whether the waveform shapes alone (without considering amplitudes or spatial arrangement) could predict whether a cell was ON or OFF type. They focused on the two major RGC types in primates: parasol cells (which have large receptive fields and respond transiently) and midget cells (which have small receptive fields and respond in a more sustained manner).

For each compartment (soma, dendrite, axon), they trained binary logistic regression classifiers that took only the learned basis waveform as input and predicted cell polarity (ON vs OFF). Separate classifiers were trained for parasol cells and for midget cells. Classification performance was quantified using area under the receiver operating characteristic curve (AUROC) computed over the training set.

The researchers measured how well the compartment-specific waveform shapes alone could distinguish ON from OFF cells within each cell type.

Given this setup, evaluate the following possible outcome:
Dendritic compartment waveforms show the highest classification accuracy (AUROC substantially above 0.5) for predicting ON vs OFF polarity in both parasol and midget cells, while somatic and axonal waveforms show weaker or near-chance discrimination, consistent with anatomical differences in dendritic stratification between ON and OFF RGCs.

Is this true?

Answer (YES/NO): NO